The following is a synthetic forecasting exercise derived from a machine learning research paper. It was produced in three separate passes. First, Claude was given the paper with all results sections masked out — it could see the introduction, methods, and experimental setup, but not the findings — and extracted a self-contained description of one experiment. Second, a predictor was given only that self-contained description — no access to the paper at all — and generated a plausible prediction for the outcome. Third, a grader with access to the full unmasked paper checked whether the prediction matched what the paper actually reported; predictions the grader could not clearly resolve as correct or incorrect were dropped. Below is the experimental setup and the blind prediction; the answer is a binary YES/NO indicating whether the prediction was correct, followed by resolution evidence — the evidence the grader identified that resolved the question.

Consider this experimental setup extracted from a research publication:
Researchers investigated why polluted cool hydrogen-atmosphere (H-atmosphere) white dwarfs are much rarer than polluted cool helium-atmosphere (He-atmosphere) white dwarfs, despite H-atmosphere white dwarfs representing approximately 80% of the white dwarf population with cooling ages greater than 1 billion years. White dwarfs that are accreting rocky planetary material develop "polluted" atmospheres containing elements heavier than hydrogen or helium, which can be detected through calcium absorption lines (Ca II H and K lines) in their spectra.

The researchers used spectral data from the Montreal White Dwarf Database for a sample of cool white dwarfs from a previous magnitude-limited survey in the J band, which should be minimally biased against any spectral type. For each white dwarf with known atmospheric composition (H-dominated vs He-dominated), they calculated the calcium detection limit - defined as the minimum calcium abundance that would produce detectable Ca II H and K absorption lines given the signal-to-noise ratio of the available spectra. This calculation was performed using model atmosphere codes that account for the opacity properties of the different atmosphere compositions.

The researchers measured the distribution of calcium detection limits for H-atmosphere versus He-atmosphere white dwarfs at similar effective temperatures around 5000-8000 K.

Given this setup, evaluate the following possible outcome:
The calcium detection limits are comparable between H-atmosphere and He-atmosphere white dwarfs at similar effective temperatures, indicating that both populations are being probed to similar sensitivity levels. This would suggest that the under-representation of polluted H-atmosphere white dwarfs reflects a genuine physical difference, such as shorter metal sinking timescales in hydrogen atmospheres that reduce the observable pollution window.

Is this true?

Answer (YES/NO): NO